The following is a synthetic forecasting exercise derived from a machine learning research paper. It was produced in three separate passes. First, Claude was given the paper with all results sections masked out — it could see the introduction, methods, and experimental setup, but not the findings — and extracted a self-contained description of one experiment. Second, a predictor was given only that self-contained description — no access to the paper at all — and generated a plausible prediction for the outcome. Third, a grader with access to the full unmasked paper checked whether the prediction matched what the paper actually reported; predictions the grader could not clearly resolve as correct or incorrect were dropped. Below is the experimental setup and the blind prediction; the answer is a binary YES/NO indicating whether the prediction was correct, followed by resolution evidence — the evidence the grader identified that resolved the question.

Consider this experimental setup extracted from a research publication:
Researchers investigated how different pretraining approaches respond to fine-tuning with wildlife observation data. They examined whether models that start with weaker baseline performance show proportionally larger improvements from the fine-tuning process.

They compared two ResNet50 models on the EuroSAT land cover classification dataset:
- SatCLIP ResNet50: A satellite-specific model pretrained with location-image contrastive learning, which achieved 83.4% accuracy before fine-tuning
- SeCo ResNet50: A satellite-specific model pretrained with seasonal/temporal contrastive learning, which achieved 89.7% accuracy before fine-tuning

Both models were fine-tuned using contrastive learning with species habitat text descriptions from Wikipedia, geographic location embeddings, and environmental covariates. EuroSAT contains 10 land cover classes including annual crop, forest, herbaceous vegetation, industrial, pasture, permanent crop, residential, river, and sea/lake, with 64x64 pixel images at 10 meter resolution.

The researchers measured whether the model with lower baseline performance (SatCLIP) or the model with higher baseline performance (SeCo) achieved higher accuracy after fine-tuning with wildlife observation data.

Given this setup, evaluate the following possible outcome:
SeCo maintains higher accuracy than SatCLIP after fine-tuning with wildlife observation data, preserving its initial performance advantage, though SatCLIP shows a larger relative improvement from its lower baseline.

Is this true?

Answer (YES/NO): YES